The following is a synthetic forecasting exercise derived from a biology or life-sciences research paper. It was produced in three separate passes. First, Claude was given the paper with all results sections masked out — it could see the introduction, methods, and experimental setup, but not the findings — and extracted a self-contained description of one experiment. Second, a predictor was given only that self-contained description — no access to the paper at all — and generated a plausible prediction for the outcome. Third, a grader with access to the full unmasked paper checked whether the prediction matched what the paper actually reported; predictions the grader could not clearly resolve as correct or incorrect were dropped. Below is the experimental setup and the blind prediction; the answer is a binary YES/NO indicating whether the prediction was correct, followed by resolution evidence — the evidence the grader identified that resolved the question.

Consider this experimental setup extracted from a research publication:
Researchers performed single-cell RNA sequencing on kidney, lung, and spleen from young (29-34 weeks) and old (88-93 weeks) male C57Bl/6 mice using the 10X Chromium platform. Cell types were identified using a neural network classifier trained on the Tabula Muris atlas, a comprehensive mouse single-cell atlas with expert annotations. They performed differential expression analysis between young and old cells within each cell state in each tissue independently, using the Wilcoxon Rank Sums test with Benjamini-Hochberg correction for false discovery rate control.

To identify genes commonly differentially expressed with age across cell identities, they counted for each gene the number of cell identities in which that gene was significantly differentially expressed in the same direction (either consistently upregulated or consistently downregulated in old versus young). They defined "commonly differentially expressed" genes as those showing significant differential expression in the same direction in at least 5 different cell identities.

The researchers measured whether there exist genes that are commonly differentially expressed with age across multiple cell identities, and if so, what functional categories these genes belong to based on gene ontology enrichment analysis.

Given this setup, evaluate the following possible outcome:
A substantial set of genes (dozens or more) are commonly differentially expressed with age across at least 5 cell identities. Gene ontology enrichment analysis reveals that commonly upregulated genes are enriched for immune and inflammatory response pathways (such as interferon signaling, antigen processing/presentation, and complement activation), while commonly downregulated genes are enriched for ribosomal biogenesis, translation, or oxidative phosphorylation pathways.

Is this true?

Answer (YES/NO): YES